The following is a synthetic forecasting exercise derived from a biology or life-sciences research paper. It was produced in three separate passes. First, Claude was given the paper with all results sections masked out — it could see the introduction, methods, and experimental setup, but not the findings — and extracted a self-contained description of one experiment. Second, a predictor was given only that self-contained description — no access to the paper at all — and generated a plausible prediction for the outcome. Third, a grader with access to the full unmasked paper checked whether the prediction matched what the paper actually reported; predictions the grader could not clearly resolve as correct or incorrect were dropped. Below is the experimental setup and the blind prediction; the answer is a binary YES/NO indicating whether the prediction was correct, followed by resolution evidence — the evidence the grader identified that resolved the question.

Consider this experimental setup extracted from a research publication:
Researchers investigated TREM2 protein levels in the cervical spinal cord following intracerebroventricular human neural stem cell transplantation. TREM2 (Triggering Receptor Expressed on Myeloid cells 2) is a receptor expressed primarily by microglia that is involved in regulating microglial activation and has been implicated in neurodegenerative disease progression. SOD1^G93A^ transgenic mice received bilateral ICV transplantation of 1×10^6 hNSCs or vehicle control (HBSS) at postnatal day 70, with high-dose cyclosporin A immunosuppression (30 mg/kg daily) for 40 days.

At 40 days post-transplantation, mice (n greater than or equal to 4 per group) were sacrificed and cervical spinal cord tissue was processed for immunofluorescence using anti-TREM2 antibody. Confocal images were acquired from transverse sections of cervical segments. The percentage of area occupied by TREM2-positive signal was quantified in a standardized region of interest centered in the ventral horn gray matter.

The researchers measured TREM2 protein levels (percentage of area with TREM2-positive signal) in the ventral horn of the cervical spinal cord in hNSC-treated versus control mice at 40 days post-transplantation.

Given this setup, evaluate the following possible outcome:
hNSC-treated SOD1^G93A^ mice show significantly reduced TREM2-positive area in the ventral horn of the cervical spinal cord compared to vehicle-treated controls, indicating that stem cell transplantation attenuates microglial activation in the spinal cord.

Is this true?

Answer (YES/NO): NO